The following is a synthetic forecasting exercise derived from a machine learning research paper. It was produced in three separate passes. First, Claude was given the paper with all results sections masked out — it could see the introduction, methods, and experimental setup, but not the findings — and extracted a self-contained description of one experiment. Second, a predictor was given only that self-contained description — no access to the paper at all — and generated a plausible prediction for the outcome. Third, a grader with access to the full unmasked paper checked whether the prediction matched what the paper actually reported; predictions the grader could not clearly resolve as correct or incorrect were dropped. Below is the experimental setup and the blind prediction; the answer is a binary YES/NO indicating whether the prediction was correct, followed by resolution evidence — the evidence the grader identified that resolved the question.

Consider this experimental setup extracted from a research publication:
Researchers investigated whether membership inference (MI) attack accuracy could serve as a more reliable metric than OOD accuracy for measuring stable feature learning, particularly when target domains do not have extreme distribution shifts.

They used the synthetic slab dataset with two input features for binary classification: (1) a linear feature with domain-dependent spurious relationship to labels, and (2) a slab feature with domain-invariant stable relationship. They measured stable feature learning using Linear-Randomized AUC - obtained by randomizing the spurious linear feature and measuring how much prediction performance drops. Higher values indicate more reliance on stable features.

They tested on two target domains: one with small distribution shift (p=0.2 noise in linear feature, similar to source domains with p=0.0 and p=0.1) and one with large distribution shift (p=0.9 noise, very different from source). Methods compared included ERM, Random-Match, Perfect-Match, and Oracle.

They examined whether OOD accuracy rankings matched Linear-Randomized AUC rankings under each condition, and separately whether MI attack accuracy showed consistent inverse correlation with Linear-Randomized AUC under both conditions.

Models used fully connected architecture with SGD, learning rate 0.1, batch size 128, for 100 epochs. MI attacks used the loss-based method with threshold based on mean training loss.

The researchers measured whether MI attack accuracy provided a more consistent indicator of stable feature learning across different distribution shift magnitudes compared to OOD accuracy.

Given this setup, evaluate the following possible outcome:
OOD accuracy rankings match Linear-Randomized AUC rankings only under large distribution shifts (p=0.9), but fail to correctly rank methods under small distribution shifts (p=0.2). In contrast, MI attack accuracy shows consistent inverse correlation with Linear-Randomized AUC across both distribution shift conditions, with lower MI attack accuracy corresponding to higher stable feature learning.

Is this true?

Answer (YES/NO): YES